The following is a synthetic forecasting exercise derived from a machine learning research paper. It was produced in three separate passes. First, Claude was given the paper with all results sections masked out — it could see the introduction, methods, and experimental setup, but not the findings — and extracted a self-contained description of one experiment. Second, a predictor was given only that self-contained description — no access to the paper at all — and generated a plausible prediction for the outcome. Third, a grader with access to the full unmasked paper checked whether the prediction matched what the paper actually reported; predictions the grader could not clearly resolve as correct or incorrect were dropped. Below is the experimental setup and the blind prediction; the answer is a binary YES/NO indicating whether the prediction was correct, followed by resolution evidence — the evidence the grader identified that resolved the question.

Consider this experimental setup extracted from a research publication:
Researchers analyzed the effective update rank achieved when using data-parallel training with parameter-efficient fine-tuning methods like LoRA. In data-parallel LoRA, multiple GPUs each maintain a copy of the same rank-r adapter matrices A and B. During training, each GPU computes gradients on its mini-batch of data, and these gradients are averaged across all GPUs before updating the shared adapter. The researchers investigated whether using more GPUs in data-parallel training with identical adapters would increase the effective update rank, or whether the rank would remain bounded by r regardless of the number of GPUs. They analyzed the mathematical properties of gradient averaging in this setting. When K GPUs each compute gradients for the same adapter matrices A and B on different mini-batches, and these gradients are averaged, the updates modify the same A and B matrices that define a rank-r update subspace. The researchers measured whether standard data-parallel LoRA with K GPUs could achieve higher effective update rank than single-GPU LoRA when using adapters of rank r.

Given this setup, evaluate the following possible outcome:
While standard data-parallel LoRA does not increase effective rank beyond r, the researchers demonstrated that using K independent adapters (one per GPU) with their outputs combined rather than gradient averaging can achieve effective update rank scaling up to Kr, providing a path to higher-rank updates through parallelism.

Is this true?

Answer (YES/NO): NO